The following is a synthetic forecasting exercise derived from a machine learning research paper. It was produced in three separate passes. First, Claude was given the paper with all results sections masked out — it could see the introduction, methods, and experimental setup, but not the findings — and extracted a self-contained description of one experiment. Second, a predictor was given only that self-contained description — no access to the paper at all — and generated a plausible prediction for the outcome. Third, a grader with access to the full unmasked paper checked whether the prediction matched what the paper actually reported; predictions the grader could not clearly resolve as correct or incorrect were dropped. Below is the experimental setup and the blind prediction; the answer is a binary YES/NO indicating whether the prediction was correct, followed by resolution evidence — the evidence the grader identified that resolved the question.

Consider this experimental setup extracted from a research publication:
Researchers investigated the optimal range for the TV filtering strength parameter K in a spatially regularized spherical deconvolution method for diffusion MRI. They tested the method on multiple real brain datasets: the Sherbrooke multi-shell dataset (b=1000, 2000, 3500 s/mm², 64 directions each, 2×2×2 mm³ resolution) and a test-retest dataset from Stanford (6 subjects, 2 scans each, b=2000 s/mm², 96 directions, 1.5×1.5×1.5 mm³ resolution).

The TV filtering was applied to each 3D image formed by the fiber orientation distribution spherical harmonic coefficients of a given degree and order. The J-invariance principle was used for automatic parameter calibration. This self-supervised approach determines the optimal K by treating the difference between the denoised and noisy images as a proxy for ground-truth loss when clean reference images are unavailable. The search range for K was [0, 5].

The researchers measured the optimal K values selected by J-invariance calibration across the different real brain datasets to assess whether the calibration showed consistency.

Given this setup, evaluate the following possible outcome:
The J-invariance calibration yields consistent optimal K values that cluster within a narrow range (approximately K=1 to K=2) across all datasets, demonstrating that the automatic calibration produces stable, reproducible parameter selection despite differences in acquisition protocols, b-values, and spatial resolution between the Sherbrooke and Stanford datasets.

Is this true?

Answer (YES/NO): NO